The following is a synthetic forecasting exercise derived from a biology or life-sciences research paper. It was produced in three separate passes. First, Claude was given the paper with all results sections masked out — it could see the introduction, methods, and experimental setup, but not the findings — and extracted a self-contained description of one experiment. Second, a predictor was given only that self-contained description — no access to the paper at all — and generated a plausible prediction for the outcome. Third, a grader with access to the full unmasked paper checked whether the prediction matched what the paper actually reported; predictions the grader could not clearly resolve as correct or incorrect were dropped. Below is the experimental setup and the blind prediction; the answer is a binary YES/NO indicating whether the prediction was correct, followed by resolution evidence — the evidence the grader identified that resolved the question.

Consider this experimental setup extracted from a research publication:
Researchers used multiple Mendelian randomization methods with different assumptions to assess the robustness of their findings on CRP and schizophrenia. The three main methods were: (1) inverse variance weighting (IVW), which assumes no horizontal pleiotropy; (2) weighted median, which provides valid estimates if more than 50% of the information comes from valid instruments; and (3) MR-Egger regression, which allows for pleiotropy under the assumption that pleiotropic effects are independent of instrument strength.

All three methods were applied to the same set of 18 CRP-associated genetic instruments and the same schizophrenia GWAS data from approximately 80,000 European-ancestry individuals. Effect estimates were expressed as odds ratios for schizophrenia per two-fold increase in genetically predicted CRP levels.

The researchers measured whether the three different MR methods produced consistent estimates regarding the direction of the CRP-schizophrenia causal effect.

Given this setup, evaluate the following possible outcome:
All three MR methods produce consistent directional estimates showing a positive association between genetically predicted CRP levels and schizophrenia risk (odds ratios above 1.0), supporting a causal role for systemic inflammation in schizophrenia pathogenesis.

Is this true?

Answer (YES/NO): NO